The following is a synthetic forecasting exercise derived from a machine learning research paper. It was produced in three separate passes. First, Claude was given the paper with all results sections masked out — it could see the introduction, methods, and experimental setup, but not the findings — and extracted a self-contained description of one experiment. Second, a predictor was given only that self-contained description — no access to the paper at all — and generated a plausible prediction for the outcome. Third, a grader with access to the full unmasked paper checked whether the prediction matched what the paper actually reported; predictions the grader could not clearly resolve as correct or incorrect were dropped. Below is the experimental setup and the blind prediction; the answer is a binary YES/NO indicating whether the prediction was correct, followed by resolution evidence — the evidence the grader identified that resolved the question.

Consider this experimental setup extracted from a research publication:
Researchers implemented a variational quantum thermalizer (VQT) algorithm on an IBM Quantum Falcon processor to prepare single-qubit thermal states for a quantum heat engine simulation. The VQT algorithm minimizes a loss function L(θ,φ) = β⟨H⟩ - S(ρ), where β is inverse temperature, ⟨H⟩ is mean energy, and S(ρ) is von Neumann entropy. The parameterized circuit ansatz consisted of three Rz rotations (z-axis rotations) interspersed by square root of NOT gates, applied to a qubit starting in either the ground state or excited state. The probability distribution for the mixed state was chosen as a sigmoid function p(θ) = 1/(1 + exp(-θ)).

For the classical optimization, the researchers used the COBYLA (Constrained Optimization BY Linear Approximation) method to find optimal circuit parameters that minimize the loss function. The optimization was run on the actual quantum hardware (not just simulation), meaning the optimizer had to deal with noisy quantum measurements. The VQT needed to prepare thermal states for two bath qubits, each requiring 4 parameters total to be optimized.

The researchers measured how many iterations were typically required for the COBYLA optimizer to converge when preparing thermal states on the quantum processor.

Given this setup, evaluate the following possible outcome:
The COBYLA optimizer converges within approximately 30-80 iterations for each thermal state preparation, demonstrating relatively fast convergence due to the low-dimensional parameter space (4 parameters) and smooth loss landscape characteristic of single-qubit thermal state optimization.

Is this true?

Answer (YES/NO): NO